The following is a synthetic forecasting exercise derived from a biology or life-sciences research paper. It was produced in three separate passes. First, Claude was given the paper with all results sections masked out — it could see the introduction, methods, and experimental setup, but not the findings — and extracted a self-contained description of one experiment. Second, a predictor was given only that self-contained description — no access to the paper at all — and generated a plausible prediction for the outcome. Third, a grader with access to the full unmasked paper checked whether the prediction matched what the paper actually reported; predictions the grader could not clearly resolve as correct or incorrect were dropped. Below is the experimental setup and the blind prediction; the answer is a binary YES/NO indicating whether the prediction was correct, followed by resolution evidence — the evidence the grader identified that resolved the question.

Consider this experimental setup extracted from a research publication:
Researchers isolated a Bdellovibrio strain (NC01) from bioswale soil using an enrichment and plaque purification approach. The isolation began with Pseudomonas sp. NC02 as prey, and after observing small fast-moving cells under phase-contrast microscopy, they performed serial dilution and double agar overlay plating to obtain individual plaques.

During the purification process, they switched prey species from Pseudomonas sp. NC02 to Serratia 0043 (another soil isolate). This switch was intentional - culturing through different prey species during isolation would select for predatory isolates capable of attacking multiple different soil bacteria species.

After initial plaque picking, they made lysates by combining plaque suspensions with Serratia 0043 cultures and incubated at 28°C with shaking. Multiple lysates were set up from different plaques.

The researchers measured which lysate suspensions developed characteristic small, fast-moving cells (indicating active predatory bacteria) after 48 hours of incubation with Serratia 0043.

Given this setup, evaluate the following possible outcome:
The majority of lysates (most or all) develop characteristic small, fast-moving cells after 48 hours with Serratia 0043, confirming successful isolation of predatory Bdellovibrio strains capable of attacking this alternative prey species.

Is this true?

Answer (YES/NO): NO